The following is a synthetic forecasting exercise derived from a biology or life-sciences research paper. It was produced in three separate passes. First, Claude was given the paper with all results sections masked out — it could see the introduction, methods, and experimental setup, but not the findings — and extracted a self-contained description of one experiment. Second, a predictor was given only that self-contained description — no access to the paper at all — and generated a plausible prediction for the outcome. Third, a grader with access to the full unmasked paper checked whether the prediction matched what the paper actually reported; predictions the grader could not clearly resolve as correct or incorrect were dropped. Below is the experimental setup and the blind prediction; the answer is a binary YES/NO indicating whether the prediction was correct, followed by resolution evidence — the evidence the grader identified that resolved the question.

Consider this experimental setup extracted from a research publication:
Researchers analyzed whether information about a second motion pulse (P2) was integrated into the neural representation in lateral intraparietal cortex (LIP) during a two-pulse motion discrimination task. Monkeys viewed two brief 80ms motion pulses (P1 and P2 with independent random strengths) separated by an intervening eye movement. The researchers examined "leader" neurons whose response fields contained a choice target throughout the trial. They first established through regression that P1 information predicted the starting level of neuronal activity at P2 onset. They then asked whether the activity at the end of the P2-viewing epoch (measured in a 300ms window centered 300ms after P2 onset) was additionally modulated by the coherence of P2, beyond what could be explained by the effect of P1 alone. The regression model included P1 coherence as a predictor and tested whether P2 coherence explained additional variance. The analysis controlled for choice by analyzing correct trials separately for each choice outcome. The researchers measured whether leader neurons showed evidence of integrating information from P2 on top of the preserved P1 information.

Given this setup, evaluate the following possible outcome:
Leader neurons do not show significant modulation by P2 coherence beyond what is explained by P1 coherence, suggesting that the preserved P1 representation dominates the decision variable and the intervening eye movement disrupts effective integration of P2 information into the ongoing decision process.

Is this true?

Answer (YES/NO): NO